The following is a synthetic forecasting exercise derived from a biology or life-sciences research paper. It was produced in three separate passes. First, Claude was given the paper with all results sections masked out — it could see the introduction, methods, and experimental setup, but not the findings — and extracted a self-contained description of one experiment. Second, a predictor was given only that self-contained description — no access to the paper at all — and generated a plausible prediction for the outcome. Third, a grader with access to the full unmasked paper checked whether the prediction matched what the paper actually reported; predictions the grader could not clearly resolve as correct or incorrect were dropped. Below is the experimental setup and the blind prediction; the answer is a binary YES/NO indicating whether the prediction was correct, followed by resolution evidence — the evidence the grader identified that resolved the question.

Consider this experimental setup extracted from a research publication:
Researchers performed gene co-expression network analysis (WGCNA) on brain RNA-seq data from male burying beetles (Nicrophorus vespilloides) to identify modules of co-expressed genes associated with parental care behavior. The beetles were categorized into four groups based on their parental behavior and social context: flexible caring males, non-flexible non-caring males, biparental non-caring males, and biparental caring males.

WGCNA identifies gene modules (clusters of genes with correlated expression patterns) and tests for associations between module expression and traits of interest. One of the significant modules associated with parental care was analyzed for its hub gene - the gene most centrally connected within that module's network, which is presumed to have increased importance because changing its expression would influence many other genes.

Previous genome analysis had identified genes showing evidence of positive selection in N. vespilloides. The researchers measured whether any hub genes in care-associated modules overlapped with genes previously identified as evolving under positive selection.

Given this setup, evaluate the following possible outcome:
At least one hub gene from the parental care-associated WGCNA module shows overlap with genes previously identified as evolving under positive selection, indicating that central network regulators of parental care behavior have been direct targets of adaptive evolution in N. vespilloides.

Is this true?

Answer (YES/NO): YES